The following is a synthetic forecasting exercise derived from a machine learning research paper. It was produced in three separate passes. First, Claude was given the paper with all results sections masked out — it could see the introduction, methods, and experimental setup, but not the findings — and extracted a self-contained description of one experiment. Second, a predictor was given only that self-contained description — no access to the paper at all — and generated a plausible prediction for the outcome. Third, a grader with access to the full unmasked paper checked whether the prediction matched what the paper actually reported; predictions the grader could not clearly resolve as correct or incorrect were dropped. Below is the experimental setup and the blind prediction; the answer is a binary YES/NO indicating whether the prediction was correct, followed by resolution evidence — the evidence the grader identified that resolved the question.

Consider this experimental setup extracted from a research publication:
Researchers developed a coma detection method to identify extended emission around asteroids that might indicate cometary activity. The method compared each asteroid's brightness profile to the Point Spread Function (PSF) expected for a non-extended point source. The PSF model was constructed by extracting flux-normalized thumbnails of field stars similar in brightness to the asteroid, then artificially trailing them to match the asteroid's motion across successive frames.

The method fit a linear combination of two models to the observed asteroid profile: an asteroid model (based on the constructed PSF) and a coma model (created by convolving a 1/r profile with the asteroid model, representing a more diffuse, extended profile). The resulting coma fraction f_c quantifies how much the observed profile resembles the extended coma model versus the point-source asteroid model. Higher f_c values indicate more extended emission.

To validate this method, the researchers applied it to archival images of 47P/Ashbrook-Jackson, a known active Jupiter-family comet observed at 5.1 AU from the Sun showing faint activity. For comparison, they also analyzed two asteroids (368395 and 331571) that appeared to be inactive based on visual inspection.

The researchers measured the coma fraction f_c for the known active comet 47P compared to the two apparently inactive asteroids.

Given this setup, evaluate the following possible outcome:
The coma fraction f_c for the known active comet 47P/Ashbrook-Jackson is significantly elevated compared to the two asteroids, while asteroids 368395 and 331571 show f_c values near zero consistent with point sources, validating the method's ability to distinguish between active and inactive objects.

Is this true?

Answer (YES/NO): YES